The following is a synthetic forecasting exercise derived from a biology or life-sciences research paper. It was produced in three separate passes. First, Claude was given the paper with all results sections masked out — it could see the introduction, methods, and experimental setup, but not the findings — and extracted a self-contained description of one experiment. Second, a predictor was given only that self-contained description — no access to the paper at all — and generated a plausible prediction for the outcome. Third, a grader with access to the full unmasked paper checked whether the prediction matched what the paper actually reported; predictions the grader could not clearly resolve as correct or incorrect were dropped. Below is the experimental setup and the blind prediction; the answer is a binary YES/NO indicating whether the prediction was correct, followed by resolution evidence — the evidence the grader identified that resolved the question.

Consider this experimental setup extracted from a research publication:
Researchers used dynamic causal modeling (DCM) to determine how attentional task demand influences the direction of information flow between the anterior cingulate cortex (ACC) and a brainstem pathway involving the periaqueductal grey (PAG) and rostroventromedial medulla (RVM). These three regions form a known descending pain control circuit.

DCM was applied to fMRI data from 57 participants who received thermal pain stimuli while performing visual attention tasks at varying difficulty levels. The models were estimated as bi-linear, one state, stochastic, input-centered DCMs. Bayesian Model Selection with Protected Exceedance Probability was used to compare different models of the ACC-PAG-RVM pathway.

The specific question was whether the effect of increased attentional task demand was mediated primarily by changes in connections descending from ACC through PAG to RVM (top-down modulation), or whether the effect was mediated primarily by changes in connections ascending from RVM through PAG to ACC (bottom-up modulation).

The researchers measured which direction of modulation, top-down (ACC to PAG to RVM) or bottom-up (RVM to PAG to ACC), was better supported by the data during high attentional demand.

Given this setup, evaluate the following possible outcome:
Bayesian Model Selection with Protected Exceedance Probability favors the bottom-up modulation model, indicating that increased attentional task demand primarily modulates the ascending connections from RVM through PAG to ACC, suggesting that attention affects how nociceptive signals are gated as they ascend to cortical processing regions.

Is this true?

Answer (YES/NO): NO